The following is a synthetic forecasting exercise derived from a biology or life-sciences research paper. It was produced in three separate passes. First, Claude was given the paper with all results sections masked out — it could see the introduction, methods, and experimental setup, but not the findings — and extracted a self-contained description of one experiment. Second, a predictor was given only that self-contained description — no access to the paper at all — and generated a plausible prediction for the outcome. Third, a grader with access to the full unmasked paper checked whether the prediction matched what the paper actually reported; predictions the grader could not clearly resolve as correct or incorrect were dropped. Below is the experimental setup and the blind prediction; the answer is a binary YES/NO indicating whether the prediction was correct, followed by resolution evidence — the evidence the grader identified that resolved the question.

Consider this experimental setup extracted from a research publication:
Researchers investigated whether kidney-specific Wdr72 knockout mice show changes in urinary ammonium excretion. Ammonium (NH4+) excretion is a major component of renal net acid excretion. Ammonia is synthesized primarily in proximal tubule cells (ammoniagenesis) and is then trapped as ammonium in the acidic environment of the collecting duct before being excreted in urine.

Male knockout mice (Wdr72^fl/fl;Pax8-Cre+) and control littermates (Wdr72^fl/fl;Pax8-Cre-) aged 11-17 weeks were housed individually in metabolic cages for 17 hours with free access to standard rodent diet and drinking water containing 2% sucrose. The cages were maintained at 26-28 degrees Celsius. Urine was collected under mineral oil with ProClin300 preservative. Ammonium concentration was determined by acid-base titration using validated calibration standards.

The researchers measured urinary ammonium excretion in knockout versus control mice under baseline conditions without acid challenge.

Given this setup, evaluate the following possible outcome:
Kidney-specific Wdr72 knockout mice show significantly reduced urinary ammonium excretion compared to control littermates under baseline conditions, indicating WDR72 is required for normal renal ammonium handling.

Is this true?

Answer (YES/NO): NO